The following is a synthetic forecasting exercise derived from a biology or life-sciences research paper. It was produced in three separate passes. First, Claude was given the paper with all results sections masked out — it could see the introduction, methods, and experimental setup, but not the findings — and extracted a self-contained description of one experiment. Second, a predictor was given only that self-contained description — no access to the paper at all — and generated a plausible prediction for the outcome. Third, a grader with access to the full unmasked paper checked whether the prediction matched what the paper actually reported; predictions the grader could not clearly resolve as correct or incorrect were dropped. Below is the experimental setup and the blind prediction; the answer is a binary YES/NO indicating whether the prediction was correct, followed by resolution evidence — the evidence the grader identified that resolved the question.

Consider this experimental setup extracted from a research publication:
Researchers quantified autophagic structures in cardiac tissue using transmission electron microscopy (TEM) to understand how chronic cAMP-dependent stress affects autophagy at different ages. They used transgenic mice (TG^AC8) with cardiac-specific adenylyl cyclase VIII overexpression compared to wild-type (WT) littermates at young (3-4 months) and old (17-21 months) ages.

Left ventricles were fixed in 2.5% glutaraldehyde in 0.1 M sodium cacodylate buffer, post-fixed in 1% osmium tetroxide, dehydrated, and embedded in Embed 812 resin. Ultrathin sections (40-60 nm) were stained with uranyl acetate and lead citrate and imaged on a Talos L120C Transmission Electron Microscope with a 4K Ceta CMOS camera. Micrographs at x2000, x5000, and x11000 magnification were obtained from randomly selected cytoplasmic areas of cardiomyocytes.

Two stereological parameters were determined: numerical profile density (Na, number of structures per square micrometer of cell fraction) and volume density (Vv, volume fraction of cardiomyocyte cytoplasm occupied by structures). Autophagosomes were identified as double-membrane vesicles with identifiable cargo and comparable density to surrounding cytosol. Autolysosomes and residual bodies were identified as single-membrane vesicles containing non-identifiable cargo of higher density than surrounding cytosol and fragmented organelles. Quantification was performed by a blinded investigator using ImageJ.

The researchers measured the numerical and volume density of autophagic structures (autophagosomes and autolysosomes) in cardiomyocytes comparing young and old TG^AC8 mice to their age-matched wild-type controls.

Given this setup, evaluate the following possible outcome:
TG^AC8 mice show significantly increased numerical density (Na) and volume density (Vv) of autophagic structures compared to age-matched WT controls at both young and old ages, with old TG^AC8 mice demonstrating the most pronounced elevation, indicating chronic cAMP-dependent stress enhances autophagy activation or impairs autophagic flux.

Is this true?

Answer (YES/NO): NO